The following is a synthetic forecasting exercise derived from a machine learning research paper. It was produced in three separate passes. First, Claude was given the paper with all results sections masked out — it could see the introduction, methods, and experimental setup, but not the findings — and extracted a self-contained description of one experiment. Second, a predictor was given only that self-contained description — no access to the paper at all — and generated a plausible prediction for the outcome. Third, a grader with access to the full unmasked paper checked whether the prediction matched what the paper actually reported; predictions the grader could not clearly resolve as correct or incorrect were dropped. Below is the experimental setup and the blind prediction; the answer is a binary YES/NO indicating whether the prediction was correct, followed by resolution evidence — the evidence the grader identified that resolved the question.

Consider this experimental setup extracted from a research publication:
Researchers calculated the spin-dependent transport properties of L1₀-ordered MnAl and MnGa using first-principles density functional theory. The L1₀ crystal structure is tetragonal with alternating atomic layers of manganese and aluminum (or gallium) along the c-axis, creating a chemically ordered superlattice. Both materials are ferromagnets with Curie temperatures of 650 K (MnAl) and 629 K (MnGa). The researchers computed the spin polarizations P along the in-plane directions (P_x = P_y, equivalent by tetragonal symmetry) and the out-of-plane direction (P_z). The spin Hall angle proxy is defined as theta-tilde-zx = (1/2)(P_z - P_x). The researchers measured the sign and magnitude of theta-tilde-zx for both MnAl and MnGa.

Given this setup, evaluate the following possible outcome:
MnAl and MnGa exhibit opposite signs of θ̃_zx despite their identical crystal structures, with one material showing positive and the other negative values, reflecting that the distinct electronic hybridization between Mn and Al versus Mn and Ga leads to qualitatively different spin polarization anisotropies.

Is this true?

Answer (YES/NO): NO